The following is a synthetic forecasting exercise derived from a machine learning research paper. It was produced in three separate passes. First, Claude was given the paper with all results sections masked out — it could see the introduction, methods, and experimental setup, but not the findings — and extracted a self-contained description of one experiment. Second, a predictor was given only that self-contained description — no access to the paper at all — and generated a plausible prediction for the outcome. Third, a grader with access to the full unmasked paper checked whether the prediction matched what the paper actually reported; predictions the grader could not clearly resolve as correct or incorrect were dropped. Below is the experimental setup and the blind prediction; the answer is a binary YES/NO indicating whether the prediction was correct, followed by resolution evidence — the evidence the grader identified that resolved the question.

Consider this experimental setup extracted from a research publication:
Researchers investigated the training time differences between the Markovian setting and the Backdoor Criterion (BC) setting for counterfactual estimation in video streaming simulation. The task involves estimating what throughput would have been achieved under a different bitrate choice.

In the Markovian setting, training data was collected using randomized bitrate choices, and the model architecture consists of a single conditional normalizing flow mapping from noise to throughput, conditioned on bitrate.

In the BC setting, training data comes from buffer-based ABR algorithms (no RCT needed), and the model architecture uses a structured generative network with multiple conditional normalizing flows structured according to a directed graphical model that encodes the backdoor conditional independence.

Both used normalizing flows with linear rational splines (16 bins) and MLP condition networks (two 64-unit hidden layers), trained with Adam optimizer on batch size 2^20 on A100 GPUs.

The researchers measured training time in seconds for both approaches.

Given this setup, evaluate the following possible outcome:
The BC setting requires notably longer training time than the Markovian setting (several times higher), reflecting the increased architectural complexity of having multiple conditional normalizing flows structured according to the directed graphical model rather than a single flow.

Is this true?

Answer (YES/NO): NO